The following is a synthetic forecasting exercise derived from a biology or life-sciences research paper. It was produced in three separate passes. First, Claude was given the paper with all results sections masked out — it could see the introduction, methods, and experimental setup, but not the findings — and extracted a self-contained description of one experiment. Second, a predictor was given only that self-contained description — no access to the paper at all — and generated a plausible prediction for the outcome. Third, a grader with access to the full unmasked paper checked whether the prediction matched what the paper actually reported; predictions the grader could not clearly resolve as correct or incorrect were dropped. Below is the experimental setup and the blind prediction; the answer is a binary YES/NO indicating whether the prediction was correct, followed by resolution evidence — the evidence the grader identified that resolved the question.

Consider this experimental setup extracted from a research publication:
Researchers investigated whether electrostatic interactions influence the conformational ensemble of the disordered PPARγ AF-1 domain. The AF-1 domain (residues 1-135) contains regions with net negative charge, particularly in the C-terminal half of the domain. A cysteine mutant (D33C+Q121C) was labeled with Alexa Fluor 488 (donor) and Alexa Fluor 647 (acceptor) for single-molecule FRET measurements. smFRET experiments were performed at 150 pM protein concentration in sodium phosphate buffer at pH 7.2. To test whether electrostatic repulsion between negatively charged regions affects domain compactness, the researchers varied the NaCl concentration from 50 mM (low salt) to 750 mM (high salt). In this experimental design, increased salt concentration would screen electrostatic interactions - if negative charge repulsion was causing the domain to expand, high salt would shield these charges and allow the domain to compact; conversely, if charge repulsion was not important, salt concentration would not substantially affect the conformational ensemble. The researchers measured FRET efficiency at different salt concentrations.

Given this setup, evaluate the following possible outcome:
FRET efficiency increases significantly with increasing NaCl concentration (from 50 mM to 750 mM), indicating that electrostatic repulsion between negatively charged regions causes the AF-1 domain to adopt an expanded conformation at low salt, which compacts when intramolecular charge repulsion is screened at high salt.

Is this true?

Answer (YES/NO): YES